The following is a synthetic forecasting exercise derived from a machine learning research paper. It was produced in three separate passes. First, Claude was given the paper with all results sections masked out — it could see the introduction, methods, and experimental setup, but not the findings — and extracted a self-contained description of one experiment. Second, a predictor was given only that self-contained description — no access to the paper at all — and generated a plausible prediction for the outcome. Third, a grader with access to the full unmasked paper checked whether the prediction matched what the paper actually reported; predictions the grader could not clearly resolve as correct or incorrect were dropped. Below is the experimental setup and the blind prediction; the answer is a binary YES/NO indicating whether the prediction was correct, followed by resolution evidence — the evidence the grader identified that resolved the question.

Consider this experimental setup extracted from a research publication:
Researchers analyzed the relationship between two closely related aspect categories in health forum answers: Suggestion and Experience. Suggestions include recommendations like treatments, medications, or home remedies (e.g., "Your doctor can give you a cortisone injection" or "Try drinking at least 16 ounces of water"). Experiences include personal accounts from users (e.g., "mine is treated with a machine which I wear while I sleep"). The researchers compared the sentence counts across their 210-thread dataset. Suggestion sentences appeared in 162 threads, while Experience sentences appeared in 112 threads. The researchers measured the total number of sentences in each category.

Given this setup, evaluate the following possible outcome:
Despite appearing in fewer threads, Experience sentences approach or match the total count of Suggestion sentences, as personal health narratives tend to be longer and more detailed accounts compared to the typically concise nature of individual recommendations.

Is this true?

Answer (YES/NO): NO